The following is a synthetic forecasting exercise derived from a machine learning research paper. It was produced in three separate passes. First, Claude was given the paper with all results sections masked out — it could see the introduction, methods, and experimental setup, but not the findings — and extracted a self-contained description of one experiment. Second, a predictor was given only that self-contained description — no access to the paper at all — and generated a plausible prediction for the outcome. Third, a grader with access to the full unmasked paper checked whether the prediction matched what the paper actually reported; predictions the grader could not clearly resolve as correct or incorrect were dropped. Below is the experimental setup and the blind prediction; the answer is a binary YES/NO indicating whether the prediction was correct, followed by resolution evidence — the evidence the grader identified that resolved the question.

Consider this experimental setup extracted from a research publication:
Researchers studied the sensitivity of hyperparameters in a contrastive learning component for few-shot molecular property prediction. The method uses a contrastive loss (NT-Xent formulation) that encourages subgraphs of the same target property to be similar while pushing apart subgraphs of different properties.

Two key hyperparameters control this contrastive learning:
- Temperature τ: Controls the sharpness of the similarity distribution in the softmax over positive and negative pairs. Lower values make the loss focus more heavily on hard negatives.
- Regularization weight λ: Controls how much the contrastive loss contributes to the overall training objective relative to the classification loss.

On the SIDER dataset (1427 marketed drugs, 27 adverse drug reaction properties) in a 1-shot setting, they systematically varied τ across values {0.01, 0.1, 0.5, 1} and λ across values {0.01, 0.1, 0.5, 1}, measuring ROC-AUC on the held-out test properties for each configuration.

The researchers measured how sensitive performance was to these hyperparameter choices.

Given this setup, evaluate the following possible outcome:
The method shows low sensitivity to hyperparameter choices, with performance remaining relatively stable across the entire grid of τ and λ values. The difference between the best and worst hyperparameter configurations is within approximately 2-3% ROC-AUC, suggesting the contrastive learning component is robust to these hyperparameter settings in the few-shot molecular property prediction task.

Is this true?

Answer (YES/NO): YES